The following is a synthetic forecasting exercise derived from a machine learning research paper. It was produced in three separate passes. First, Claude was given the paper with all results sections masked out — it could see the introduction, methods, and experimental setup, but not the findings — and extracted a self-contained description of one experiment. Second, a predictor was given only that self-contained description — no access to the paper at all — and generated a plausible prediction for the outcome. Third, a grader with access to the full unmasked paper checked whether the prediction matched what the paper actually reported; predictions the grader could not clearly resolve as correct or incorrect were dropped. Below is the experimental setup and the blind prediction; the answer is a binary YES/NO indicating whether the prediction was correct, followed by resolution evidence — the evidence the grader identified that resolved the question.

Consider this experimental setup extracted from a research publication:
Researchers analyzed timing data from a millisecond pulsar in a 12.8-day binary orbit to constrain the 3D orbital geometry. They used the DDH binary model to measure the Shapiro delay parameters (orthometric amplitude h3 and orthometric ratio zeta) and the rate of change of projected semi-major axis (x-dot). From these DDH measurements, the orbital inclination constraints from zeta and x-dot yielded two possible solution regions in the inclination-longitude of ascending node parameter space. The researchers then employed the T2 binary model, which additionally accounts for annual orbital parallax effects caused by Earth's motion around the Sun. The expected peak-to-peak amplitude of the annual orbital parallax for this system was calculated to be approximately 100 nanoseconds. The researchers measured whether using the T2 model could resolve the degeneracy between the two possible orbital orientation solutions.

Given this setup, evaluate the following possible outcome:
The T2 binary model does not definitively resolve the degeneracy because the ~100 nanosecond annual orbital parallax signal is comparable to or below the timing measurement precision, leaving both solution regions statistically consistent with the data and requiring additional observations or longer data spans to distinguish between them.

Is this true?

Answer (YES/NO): NO